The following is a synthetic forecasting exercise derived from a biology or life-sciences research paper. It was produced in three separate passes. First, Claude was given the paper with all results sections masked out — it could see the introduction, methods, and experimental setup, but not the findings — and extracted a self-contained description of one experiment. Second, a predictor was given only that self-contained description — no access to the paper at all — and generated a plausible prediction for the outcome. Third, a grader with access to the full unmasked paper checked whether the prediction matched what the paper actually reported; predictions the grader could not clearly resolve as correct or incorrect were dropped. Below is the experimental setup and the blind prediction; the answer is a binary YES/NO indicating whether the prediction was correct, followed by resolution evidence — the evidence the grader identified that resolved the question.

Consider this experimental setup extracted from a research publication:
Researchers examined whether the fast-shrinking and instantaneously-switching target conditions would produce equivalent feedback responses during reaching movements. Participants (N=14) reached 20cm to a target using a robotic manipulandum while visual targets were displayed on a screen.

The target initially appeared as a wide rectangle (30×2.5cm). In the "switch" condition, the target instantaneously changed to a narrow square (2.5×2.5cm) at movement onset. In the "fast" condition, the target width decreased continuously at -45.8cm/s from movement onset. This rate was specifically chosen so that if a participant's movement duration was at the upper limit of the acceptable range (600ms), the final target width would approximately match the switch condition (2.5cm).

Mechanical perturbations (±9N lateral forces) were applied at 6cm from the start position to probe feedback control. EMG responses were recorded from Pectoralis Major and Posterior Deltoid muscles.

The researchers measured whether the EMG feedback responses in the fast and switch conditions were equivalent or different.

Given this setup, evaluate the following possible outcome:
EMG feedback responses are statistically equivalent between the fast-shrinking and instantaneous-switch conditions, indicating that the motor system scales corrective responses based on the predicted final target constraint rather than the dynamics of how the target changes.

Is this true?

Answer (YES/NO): NO